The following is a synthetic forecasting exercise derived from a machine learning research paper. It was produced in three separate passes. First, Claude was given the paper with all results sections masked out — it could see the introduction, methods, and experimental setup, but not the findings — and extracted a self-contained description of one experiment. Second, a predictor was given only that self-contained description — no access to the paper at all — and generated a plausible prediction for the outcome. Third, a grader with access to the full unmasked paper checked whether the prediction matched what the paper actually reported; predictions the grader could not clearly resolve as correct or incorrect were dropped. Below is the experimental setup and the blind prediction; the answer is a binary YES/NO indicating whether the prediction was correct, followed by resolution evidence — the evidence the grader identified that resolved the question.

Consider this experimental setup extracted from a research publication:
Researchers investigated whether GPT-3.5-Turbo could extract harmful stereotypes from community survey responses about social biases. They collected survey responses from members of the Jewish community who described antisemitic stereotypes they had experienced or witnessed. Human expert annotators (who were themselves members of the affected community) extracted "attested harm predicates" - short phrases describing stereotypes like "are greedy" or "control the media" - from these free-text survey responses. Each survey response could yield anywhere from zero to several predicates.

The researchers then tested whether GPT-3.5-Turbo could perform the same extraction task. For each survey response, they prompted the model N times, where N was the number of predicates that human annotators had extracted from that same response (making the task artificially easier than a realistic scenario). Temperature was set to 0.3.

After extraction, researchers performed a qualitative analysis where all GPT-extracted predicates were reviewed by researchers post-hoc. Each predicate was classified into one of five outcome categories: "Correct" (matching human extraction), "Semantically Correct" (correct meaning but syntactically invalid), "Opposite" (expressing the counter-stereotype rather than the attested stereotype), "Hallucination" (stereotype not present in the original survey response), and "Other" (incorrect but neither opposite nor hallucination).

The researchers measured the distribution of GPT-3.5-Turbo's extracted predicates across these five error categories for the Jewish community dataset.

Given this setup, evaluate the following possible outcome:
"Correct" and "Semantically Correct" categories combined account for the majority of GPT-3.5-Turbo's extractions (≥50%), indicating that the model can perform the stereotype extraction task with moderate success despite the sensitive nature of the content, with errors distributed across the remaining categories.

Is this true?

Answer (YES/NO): YES